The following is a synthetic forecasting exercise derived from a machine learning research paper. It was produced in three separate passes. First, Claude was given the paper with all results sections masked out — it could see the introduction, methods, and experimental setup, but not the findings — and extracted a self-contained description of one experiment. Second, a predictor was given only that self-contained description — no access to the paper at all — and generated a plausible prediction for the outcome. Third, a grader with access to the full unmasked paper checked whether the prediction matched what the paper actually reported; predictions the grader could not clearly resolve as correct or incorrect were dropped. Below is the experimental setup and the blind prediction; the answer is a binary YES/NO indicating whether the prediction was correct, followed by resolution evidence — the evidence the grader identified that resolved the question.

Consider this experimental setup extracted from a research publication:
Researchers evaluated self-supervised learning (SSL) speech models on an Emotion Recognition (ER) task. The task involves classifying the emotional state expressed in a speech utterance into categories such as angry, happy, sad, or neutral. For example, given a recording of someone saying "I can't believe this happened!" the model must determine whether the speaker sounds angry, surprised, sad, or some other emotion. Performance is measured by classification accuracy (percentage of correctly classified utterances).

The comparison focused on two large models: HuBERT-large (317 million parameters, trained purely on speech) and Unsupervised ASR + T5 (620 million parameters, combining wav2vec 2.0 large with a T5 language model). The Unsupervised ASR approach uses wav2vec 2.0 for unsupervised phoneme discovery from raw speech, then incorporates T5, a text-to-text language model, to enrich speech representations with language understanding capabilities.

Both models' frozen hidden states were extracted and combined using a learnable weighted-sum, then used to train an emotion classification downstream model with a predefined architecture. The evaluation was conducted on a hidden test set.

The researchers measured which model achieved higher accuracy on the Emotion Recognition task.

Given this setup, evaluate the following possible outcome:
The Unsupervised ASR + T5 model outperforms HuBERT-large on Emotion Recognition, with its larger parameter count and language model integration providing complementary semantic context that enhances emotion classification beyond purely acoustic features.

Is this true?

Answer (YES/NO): YES